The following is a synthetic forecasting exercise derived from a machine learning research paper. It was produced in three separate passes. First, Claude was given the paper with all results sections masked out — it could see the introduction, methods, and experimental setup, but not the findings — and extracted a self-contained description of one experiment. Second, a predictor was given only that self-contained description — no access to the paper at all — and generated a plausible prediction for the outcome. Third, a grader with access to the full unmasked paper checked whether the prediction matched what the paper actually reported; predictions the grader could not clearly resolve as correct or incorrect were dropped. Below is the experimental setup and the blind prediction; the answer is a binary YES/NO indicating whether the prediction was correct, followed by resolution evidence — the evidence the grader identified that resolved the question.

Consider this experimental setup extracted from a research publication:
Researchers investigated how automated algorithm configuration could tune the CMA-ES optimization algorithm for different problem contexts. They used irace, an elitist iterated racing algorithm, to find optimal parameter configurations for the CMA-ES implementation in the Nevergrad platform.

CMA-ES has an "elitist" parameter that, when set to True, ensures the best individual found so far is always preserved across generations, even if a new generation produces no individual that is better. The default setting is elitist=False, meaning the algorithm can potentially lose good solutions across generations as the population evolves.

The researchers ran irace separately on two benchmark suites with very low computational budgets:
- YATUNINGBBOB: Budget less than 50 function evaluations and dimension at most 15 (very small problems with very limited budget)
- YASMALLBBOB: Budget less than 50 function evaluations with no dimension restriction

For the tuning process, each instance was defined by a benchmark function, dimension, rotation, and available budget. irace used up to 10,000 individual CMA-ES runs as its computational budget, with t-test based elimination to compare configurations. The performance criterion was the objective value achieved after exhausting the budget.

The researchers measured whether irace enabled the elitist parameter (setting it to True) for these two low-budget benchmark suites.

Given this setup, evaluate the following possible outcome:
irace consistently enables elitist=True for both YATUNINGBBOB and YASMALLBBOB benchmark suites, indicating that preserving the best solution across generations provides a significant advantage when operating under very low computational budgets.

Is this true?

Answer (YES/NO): NO